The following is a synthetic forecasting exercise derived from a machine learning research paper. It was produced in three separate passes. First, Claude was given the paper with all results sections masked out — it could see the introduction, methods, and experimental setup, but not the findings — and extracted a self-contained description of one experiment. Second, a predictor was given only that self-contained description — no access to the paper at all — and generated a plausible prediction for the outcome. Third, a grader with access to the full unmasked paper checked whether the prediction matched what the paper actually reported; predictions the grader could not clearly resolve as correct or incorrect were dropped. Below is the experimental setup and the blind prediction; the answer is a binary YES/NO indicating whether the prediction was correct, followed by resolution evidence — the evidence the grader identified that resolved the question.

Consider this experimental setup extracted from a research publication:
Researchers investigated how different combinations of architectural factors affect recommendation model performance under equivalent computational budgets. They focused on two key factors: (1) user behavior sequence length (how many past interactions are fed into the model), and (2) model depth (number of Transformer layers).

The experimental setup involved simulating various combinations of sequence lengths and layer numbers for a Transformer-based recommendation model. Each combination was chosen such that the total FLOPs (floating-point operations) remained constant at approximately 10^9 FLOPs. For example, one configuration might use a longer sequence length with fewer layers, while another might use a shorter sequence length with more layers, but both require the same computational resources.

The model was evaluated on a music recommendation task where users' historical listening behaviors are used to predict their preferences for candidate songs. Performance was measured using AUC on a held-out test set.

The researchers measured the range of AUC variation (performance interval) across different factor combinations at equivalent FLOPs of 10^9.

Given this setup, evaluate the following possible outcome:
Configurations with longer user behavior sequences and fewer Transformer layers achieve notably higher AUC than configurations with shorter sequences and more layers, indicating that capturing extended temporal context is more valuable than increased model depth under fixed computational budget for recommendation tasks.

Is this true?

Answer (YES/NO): NO